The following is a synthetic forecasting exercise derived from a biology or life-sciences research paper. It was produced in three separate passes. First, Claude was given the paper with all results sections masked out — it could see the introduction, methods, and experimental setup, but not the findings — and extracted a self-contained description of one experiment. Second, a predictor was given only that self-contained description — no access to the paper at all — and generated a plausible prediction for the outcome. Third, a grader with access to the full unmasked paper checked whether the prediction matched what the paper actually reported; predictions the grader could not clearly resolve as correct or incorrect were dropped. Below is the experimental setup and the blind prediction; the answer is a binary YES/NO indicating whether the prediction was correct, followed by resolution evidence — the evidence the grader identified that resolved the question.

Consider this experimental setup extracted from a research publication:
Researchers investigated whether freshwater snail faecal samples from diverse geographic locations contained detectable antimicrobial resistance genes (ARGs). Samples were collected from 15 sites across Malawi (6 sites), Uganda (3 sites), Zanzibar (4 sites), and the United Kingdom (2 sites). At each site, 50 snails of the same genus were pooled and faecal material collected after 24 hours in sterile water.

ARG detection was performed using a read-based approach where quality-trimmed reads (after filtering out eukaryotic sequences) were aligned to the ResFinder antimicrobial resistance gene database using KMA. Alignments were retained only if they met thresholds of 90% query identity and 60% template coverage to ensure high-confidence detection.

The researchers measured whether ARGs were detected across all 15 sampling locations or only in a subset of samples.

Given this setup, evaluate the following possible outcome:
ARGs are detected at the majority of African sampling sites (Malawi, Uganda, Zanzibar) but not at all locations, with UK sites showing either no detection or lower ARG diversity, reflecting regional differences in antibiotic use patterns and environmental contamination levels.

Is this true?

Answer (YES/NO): NO